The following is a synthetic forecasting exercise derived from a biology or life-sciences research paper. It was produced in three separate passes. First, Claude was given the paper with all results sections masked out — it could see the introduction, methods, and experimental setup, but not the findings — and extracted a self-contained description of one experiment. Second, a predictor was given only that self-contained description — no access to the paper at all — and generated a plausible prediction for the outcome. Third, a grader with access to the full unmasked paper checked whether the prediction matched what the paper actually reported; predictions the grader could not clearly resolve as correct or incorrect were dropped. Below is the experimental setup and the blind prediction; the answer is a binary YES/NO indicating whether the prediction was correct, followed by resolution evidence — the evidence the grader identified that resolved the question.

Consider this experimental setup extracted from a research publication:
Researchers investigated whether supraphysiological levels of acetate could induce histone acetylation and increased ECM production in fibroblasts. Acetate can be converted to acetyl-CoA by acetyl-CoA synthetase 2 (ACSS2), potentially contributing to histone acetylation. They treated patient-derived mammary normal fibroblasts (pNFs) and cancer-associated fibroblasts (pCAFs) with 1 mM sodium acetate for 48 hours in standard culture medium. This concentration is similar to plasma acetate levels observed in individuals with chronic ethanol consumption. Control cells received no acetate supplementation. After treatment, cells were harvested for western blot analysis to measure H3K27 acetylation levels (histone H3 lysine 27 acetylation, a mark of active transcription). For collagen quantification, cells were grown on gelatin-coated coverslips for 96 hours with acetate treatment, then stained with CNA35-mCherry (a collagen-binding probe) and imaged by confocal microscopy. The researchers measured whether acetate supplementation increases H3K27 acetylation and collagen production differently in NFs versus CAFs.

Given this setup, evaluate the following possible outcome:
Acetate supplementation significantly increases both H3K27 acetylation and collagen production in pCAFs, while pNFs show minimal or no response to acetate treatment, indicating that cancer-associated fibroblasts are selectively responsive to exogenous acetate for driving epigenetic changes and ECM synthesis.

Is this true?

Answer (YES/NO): NO